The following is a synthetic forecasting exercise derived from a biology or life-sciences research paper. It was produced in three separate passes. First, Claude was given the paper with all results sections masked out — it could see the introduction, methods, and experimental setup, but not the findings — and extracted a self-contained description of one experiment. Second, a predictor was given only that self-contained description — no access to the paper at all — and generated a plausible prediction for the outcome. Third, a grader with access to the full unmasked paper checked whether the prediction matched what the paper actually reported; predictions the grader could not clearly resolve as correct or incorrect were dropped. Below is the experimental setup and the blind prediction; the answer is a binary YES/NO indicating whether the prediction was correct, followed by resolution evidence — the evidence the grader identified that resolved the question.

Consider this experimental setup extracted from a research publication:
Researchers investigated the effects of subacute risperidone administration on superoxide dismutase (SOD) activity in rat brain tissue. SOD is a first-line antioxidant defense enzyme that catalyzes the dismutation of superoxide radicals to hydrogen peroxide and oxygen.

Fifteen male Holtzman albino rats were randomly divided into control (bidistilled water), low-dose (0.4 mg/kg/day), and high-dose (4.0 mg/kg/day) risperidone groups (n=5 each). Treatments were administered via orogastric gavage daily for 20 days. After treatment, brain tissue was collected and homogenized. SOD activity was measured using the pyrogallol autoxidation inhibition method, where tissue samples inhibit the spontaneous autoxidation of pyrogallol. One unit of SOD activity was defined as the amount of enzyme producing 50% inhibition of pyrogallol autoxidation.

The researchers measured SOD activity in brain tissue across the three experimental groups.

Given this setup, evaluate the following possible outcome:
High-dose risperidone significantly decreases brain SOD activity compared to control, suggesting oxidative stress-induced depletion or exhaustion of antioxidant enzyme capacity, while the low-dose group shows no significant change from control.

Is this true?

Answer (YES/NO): NO